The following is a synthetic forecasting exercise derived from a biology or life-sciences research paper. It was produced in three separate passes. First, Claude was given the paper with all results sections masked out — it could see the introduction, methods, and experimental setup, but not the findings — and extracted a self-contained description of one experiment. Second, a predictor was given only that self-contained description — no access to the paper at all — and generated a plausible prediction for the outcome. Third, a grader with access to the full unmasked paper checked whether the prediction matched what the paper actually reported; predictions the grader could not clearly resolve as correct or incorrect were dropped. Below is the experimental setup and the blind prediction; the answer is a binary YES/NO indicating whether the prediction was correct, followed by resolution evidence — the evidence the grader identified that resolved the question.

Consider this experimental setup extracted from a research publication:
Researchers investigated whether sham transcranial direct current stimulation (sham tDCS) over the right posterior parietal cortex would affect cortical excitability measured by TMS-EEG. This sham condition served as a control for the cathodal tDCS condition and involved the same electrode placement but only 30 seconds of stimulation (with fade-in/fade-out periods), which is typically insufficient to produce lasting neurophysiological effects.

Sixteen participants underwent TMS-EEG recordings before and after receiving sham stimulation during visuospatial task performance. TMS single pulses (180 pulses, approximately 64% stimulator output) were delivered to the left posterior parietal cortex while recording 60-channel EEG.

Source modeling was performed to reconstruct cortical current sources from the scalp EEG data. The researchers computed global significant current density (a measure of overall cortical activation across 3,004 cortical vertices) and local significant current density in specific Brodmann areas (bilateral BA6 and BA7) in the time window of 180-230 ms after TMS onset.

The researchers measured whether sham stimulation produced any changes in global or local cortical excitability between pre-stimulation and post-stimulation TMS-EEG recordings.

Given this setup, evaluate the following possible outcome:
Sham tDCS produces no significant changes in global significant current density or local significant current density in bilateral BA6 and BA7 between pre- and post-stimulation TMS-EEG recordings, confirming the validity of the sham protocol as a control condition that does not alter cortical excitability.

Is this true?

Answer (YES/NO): NO